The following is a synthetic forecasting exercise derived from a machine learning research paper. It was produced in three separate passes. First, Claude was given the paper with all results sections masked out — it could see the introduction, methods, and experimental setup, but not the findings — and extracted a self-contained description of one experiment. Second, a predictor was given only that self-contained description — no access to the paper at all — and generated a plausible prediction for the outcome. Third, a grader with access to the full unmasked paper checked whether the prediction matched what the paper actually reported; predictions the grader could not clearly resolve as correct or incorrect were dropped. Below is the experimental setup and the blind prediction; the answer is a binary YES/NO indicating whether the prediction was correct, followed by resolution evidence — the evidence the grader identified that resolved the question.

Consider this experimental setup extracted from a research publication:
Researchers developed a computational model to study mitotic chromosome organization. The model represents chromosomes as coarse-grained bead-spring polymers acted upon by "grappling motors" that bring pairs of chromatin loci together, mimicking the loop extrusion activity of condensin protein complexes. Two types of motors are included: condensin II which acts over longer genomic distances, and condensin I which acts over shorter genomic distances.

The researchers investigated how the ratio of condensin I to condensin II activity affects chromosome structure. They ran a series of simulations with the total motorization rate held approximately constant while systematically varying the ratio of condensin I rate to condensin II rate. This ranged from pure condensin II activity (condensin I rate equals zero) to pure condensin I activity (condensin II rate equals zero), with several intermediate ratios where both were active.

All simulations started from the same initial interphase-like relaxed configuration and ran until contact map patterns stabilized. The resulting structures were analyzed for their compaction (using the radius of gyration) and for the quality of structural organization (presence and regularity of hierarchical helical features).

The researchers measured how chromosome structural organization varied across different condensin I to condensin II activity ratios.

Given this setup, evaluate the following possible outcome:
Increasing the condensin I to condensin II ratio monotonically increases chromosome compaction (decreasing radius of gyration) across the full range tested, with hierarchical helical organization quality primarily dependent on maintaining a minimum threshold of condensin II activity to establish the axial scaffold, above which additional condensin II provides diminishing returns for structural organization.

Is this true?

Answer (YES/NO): NO